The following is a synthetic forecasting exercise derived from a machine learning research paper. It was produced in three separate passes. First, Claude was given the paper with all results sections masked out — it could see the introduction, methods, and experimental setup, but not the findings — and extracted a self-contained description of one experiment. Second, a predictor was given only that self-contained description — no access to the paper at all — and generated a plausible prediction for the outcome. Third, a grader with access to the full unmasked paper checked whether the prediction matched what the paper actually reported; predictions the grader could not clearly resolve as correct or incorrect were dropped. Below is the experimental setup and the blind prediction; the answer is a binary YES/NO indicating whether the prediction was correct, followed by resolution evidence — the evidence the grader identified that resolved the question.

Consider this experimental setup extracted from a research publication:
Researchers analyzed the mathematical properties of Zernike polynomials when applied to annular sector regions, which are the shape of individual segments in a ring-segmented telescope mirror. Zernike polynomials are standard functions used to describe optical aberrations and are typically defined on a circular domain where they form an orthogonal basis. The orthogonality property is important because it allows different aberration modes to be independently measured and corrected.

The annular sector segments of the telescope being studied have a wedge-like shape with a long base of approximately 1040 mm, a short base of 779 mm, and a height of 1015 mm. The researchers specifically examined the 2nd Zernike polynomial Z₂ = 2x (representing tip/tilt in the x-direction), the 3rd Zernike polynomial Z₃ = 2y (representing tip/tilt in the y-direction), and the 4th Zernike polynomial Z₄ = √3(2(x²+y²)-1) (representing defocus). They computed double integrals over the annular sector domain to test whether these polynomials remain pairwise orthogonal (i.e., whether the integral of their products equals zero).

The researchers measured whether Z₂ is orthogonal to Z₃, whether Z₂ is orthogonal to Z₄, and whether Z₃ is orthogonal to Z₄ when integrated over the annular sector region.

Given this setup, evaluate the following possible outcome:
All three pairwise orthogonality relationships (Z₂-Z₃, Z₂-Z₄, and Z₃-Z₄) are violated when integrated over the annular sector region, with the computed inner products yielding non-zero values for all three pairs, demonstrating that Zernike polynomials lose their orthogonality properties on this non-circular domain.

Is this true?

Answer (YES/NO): NO